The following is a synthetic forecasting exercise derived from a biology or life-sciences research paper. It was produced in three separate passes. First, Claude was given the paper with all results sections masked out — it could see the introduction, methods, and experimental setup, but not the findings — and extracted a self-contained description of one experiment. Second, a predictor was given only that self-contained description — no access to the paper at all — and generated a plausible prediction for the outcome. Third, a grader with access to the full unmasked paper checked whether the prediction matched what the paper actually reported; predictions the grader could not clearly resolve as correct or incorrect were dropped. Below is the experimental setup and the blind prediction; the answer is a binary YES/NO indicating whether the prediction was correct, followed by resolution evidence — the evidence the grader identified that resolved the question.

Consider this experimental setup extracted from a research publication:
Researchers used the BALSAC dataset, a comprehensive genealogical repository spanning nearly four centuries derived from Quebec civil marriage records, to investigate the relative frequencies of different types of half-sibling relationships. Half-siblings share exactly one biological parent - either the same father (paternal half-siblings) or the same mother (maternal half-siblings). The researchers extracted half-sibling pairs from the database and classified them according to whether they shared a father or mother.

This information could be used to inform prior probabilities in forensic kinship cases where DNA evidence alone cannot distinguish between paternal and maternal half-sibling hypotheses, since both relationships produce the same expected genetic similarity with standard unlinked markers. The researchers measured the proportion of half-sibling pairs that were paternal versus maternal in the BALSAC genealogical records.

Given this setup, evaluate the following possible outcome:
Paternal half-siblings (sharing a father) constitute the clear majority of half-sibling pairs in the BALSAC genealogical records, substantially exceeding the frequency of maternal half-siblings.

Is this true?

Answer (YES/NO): YES